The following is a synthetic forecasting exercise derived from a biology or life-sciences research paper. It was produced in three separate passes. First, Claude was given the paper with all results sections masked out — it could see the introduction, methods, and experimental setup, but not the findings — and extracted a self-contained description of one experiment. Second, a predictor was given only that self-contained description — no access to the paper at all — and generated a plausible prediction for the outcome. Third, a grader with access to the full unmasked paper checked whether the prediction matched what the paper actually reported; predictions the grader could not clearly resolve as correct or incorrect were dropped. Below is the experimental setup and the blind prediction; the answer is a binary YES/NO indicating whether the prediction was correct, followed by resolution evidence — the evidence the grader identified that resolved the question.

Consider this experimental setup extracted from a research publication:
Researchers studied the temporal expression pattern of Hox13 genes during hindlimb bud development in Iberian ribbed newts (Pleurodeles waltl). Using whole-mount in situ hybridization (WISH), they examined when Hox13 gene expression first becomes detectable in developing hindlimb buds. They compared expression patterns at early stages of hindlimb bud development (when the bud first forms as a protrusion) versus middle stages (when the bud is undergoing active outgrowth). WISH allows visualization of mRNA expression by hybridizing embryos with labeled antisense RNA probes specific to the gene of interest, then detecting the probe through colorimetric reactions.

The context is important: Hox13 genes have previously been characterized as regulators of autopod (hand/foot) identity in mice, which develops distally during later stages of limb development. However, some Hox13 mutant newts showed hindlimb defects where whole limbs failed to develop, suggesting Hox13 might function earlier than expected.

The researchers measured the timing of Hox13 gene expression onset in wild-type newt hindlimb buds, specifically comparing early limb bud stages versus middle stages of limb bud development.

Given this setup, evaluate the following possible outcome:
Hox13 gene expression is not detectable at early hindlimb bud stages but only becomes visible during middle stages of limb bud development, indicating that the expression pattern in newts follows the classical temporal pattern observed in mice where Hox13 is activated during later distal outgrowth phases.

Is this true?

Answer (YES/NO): YES